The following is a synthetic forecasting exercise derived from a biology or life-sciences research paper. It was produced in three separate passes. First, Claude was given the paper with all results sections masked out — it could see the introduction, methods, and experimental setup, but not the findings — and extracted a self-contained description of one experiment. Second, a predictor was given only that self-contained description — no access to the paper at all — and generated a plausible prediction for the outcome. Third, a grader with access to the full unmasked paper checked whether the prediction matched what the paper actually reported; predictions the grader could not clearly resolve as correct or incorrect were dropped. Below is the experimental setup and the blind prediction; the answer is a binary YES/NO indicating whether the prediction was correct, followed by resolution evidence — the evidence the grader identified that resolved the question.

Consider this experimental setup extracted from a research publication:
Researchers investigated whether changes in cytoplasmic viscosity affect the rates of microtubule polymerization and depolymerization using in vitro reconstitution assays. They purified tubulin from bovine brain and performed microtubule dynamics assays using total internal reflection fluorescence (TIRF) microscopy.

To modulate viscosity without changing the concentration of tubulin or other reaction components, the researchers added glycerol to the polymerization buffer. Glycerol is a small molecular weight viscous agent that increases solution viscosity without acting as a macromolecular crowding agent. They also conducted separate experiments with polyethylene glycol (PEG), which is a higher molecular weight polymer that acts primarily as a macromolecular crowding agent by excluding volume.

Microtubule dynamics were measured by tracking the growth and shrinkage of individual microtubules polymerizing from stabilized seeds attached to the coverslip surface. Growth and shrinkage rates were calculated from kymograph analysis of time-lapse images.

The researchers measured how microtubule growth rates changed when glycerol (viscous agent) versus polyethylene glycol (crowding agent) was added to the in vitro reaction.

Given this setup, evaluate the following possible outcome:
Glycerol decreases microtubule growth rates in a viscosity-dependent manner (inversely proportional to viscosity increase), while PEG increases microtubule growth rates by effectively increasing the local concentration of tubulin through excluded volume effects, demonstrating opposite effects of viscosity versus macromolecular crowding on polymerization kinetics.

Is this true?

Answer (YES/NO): YES